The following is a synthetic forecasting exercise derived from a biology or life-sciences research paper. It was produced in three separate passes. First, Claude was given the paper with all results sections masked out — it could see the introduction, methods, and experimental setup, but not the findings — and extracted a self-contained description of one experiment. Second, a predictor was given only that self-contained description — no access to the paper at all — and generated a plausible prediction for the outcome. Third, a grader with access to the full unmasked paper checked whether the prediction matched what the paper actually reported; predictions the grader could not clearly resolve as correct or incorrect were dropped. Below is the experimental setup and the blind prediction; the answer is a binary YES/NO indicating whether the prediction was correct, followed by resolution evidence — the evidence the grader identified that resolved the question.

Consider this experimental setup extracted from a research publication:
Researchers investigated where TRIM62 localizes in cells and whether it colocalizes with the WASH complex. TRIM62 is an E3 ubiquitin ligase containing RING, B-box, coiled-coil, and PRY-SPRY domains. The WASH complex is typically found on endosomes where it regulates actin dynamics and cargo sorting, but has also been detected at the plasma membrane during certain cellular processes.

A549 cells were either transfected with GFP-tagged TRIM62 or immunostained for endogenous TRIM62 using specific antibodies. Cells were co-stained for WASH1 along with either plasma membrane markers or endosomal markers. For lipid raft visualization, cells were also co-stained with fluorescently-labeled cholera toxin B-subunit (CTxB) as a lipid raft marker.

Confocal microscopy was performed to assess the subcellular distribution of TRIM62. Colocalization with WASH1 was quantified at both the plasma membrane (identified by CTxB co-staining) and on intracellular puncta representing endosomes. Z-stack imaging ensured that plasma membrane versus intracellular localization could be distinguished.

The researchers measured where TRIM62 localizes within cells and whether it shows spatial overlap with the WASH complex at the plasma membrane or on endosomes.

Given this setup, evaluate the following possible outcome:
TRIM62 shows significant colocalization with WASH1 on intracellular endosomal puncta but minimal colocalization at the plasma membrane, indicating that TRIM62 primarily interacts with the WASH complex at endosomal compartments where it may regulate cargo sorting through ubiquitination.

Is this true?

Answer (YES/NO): NO